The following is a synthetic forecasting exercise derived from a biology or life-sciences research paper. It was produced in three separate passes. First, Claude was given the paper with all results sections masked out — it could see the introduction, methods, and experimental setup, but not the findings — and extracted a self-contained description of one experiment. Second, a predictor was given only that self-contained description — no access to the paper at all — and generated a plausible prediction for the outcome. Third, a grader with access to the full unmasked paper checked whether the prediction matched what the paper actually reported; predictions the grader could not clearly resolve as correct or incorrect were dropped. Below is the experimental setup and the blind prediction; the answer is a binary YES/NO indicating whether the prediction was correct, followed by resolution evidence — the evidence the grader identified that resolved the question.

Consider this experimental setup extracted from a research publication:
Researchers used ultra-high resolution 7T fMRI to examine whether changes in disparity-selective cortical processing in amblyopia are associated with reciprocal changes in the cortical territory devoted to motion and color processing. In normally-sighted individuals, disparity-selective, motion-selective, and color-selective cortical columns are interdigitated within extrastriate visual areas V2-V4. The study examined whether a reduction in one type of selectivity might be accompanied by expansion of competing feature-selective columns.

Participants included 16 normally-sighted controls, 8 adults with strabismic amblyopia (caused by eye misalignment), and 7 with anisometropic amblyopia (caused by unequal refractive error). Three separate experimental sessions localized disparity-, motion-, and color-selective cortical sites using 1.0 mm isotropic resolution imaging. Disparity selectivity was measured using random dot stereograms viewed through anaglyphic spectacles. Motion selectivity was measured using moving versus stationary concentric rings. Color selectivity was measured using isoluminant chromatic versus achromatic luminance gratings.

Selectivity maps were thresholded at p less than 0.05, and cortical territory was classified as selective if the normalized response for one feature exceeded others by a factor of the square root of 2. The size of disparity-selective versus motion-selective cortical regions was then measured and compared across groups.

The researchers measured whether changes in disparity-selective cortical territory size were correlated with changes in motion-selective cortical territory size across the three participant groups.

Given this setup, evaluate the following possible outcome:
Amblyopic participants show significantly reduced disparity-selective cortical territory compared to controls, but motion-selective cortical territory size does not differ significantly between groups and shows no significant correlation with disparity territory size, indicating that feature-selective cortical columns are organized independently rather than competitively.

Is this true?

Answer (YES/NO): NO